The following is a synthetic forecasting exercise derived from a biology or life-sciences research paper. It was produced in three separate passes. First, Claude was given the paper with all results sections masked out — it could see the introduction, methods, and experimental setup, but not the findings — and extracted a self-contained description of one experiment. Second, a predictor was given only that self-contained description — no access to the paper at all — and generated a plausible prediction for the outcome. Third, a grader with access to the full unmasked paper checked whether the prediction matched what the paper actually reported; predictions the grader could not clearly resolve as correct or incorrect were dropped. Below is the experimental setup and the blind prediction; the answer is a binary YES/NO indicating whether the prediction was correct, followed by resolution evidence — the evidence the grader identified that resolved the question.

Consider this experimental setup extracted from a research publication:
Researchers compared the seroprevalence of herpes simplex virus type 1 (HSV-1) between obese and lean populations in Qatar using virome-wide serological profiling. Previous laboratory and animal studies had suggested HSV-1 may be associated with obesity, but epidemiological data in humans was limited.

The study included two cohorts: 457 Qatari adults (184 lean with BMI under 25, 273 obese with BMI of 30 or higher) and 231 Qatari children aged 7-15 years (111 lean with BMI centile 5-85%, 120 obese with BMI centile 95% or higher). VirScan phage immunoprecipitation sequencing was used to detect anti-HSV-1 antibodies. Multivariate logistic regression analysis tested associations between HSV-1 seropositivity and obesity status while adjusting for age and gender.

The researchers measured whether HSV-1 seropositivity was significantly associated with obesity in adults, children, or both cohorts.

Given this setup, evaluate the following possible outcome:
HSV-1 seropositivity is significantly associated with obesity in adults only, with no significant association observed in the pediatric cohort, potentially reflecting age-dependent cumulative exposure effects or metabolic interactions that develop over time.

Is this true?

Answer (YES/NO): YES